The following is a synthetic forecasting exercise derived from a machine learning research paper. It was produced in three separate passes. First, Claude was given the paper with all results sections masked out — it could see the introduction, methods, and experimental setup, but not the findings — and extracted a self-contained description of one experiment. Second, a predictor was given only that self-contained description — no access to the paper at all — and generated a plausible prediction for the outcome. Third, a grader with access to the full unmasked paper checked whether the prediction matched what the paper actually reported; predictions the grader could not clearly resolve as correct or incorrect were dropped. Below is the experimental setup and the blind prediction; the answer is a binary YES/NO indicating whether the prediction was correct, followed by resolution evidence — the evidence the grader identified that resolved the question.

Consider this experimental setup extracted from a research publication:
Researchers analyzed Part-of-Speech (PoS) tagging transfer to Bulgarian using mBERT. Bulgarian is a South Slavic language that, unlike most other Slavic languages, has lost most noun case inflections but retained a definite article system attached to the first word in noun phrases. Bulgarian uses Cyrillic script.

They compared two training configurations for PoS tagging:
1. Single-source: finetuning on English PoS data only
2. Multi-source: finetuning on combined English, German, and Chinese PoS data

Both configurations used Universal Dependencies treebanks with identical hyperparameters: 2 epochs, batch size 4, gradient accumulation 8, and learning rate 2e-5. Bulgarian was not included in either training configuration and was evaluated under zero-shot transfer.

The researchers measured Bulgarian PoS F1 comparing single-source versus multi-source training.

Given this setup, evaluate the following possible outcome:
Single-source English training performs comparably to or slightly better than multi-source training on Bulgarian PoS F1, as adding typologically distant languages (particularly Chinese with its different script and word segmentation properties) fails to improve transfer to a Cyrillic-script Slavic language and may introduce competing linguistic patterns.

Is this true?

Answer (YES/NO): NO